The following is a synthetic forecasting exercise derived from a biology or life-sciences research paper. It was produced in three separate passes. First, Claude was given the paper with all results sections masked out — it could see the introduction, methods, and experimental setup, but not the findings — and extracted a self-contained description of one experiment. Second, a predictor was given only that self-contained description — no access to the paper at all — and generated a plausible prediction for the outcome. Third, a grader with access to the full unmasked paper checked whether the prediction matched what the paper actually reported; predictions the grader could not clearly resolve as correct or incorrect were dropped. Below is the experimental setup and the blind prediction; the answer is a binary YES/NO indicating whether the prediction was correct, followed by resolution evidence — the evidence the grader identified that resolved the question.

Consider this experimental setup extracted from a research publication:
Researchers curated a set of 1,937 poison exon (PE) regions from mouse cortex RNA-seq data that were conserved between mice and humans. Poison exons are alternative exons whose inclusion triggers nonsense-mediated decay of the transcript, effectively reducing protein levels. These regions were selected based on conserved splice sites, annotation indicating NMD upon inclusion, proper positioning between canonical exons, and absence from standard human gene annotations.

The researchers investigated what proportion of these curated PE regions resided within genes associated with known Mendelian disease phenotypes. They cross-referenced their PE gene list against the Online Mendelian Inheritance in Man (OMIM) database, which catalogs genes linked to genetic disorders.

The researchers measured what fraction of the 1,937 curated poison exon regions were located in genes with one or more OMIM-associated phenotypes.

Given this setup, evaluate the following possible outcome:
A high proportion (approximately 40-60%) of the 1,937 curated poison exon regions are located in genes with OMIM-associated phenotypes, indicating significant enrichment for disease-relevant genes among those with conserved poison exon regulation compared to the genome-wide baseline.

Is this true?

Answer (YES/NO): NO